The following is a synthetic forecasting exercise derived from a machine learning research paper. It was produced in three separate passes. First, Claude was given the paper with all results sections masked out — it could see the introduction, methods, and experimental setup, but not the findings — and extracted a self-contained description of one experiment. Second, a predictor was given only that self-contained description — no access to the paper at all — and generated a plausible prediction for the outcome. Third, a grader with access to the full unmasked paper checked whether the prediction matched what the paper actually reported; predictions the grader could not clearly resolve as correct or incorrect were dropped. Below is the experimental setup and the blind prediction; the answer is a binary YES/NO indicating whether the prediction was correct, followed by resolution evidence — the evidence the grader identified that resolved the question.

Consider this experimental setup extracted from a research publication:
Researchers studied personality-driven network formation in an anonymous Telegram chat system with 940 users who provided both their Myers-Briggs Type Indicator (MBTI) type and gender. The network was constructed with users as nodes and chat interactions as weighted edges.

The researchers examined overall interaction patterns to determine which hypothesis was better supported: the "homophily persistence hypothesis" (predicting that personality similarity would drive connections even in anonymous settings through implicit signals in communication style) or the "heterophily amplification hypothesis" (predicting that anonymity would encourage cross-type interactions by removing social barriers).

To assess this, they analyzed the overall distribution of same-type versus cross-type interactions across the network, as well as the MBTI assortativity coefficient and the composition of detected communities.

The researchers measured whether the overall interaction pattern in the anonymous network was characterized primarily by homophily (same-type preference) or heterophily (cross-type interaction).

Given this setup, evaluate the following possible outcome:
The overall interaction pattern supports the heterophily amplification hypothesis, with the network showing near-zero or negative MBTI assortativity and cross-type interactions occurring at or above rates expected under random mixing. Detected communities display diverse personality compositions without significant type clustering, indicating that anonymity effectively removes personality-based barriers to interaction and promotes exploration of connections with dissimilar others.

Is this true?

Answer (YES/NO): YES